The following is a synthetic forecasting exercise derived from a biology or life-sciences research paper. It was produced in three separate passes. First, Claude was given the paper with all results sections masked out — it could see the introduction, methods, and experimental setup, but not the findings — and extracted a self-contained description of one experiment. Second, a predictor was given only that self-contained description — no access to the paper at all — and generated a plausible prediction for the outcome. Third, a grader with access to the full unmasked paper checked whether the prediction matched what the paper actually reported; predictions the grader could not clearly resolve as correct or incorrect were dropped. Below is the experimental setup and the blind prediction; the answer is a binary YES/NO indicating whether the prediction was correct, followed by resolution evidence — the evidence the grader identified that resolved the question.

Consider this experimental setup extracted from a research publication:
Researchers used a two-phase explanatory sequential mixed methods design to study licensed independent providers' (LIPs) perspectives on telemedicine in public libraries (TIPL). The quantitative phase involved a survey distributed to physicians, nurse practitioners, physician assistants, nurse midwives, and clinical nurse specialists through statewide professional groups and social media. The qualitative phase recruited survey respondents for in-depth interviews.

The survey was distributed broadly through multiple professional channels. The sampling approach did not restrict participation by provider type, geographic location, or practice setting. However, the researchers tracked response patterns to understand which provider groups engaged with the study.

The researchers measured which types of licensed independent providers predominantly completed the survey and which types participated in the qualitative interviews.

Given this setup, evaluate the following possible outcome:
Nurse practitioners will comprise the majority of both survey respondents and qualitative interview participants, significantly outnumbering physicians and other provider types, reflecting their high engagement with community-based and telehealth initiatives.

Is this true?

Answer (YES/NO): YES